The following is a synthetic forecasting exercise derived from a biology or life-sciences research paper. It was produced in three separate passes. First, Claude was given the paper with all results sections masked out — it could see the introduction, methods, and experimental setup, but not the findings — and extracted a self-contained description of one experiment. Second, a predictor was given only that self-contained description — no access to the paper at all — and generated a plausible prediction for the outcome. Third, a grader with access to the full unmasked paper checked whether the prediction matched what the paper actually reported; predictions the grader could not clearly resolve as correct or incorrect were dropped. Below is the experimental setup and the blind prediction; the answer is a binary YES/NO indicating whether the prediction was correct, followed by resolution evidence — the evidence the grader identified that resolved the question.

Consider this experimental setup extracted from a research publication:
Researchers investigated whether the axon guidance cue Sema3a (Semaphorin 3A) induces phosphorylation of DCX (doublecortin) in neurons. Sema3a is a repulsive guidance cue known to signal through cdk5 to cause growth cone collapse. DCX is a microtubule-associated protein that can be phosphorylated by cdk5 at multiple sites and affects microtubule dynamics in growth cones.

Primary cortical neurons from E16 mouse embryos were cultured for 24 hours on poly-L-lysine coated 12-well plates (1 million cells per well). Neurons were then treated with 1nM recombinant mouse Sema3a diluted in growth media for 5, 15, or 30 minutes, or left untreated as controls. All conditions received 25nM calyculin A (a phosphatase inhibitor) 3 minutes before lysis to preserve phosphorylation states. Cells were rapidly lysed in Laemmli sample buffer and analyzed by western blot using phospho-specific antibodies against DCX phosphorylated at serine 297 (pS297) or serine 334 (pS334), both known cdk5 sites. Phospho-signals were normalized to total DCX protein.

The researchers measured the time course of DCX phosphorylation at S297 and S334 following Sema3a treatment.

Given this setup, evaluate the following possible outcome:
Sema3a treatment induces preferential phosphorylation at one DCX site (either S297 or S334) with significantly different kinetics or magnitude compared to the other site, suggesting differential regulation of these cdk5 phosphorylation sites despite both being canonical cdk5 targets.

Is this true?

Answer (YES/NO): NO